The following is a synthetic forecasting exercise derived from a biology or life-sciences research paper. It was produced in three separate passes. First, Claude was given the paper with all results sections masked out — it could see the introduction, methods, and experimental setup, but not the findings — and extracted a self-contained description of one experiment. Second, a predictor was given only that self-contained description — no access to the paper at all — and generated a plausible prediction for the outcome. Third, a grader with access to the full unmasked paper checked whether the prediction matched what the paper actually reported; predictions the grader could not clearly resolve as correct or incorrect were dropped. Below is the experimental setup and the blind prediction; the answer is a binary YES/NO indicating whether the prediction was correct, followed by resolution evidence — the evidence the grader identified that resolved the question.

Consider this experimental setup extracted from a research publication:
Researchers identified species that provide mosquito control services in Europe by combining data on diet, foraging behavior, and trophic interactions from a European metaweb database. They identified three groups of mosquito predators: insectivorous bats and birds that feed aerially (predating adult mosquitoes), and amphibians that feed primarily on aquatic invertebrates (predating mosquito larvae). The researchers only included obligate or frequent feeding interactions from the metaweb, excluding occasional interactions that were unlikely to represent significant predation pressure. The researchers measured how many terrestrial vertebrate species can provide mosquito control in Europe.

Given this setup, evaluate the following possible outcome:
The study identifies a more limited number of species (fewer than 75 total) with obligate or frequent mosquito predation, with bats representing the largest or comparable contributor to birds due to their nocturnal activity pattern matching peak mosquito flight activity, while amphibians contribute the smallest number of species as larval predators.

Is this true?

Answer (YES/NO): NO